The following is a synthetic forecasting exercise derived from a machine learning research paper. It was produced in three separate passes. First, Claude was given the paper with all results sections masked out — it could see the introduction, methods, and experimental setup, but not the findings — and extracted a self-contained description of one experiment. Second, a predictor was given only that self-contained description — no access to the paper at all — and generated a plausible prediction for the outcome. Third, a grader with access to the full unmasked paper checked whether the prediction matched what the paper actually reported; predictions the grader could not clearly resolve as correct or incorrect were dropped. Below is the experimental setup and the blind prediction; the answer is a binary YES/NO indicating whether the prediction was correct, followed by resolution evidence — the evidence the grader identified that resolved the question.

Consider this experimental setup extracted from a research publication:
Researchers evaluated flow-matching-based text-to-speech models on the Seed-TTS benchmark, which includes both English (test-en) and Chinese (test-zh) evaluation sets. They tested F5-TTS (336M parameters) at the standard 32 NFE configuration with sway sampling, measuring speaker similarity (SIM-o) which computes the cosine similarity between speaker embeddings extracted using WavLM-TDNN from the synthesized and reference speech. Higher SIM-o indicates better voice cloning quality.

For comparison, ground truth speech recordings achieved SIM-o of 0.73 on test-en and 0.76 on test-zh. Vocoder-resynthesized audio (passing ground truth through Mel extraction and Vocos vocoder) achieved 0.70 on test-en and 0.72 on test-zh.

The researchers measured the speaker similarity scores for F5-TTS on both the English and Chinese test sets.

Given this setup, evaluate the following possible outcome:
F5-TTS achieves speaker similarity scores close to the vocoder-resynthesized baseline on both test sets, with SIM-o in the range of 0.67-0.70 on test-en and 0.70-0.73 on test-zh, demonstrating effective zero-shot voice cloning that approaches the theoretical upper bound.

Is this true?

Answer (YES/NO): NO